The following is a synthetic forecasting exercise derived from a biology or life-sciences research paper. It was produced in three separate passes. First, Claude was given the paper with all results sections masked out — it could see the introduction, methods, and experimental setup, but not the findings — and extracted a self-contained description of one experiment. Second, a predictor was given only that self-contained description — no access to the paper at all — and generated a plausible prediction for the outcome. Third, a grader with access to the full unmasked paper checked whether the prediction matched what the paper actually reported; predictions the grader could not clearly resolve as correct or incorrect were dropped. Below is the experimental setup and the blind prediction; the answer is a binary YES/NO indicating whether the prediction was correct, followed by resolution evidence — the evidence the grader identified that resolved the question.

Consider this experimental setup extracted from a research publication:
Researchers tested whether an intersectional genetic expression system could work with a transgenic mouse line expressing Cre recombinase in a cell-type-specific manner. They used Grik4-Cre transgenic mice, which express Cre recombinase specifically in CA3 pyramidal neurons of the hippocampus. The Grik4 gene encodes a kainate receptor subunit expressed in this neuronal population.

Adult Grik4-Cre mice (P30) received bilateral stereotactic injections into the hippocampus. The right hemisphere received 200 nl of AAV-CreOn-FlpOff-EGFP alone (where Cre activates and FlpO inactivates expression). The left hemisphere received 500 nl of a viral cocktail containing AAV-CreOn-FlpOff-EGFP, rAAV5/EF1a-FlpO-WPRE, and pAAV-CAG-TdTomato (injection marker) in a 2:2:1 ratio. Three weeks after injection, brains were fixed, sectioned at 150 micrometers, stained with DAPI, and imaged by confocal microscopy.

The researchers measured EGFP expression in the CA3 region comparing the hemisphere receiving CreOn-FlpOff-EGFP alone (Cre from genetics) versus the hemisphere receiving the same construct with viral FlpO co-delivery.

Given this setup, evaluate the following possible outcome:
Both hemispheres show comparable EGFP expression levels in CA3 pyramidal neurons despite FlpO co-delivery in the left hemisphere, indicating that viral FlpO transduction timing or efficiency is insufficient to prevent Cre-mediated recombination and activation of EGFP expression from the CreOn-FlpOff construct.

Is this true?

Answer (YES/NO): NO